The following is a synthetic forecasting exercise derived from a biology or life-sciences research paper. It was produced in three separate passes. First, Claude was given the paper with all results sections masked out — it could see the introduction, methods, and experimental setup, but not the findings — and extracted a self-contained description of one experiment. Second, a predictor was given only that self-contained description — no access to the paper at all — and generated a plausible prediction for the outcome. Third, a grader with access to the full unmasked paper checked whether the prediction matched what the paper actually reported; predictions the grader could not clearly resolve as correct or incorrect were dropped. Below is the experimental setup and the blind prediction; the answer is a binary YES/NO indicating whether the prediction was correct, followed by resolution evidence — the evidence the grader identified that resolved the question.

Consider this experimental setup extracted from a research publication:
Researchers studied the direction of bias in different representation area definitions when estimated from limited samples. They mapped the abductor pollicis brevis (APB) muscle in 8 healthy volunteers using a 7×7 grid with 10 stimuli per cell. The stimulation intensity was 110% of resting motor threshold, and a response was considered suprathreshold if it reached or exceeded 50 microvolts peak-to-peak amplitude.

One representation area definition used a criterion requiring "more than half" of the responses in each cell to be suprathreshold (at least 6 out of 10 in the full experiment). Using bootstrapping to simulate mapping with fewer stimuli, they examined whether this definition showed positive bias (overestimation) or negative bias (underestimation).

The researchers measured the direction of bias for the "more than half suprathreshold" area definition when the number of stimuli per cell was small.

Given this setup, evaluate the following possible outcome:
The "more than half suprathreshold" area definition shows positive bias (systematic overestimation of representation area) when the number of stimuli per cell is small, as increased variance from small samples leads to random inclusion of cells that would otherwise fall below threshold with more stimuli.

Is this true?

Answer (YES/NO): NO